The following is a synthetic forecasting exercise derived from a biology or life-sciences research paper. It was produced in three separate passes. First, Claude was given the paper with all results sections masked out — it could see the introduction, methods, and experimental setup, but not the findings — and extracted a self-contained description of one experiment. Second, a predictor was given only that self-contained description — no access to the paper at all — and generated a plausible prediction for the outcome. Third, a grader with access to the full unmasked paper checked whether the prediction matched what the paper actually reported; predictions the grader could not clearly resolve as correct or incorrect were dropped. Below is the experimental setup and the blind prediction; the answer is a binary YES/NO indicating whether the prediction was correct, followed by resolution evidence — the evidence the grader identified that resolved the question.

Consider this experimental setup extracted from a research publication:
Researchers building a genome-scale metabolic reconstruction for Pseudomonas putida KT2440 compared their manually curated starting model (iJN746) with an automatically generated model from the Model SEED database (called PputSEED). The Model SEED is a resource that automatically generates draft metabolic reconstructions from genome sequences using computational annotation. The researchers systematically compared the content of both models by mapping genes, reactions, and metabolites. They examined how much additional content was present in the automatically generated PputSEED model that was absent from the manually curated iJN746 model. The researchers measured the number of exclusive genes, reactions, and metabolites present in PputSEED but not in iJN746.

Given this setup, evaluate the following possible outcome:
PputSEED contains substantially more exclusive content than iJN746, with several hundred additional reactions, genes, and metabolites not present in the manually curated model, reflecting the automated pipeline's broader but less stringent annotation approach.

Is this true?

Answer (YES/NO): YES